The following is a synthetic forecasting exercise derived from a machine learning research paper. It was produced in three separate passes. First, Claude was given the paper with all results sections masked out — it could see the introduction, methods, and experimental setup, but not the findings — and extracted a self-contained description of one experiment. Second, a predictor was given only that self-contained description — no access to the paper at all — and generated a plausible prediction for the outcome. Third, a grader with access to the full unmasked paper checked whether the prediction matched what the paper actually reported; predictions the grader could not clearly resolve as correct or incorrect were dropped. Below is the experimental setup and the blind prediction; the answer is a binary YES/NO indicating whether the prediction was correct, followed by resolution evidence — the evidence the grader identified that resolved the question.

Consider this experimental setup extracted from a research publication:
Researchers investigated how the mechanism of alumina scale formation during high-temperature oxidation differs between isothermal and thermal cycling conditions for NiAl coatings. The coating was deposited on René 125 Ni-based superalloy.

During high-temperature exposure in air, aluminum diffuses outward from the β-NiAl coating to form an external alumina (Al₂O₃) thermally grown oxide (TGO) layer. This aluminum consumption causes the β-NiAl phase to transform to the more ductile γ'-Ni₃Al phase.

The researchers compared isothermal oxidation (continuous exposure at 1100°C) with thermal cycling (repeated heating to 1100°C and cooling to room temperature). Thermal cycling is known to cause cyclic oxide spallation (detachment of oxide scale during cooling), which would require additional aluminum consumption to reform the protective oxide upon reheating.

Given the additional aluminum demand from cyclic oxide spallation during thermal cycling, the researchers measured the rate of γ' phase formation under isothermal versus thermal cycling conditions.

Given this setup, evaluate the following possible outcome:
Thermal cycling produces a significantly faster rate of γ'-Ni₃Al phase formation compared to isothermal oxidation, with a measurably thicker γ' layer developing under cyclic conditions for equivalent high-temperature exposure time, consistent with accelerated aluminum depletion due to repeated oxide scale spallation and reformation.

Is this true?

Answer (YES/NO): YES